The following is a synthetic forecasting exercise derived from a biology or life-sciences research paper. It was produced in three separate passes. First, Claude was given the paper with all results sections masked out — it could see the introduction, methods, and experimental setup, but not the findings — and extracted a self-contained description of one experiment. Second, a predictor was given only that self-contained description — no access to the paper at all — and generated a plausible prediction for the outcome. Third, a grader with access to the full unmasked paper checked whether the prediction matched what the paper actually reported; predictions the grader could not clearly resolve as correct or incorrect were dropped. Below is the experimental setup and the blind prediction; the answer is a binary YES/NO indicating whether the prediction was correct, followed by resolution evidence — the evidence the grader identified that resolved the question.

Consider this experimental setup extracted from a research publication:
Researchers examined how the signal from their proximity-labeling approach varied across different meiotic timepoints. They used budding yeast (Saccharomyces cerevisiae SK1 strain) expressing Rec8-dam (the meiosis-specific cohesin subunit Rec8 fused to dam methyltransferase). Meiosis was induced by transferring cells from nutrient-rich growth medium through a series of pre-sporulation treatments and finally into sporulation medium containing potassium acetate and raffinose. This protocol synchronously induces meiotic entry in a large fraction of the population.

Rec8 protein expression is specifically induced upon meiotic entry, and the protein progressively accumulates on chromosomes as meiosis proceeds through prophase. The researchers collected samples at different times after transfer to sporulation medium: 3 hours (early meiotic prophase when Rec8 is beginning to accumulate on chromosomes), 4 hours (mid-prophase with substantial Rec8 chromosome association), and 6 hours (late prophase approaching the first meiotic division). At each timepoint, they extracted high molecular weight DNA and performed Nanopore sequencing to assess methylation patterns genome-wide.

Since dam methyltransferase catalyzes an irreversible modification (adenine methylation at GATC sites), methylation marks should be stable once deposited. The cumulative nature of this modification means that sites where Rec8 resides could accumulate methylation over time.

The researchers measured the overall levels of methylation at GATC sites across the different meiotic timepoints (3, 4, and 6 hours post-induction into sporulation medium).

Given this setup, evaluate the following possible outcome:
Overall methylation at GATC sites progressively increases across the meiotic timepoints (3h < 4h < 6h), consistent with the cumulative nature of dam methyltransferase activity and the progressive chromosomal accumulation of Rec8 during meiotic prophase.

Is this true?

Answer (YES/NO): YES